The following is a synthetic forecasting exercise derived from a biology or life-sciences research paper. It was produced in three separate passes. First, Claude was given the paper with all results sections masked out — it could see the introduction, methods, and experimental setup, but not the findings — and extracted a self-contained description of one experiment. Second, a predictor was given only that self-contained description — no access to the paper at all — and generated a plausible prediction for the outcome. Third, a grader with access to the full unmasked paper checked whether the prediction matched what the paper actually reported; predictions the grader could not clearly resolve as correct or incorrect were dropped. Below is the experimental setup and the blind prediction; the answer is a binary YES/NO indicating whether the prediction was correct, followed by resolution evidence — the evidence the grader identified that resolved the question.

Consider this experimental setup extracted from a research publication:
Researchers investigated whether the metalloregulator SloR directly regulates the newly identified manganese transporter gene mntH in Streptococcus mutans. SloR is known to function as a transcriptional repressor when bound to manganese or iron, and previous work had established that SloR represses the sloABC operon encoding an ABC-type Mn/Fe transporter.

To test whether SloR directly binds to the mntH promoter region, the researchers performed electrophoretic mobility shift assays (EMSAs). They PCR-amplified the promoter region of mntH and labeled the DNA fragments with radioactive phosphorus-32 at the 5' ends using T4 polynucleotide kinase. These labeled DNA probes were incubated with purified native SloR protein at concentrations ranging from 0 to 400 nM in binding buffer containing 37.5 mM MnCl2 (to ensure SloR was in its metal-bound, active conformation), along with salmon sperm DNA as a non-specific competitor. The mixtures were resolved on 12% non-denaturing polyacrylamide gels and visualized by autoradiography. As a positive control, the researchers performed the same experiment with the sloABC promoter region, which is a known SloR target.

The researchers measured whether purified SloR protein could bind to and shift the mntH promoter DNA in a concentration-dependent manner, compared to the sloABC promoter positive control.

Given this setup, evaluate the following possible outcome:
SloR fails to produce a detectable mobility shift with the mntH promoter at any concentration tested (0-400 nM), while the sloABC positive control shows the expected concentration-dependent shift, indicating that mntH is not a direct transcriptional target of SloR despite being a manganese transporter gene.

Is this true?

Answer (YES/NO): NO